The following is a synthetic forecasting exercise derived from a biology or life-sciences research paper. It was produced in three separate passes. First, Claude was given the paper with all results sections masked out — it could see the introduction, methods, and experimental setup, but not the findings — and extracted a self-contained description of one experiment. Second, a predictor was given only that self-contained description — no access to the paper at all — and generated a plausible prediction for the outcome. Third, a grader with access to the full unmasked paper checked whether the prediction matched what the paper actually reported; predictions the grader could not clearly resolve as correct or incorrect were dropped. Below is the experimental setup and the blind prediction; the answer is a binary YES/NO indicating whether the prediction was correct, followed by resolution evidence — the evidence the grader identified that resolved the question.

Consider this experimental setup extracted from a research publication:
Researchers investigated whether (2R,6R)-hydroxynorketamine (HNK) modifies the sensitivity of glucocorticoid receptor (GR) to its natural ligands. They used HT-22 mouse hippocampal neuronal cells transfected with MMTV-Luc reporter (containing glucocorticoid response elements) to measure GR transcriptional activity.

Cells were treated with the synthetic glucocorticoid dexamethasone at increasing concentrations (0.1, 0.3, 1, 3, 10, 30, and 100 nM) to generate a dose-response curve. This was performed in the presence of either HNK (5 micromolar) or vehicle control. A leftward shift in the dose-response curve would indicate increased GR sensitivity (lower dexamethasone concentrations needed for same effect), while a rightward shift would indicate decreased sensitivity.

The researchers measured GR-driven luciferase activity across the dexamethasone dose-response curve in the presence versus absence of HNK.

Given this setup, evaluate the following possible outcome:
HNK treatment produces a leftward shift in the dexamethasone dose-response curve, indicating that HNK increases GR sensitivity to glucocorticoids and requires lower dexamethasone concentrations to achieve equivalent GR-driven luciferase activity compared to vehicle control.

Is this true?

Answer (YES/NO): NO